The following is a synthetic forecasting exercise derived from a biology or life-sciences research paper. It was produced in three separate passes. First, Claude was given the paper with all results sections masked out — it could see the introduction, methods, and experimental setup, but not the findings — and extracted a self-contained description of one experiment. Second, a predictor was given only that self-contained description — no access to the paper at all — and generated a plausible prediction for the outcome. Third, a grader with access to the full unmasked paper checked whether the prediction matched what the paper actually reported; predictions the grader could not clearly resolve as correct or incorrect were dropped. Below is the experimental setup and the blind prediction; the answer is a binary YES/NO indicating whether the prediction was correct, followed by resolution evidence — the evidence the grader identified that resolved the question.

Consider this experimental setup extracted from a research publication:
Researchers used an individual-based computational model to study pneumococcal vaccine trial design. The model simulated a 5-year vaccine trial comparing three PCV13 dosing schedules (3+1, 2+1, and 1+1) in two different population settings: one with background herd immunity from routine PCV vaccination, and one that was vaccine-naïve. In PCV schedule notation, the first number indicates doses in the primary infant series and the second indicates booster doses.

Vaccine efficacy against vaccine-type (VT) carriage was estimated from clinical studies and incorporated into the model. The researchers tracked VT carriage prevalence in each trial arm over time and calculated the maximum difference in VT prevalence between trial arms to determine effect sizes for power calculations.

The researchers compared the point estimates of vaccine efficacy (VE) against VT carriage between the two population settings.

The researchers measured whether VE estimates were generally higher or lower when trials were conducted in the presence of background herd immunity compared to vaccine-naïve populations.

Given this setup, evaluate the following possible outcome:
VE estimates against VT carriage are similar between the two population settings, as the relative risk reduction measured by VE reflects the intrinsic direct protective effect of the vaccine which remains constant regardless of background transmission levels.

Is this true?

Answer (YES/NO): NO